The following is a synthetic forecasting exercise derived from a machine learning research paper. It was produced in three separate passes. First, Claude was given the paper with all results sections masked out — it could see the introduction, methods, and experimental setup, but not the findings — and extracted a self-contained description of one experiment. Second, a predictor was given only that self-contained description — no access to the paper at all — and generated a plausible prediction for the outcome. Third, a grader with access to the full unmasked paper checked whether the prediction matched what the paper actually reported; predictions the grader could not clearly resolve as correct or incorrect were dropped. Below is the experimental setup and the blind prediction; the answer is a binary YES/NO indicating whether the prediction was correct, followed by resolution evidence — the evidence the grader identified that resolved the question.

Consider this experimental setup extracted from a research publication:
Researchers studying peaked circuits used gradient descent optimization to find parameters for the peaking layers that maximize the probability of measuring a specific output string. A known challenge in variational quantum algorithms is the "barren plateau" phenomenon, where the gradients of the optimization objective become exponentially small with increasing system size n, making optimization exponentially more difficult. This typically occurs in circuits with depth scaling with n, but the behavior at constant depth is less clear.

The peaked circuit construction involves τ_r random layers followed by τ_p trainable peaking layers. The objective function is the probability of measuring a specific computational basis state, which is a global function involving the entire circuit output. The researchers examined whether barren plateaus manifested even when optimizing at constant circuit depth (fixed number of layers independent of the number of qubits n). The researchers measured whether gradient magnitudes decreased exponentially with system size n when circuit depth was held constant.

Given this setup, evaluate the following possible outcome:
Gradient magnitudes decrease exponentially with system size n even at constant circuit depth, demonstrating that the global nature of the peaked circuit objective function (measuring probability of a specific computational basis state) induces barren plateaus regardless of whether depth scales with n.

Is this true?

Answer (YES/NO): YES